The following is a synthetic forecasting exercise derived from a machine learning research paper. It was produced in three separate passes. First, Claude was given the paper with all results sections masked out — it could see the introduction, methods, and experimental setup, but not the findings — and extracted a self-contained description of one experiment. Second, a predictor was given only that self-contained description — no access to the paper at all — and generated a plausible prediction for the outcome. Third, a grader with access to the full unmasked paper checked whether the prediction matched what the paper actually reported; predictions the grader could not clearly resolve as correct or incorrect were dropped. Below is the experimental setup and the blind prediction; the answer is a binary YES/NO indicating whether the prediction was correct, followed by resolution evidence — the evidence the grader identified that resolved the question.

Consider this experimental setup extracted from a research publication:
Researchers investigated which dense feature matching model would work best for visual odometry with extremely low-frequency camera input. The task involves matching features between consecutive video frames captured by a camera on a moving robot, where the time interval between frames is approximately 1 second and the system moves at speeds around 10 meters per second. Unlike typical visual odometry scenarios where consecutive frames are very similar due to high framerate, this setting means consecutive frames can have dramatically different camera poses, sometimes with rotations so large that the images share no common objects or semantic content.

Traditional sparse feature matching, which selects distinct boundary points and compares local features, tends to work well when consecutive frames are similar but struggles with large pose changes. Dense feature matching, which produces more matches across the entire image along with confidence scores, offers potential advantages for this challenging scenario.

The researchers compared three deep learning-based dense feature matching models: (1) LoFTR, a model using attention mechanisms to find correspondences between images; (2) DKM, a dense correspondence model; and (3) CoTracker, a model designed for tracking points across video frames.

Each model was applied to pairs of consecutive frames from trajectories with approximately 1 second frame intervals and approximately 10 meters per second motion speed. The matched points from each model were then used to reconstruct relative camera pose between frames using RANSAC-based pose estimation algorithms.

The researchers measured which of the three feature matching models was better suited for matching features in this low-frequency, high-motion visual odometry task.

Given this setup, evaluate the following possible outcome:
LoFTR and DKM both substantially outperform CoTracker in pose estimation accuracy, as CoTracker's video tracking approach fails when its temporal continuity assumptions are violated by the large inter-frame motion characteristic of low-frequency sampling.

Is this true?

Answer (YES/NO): NO